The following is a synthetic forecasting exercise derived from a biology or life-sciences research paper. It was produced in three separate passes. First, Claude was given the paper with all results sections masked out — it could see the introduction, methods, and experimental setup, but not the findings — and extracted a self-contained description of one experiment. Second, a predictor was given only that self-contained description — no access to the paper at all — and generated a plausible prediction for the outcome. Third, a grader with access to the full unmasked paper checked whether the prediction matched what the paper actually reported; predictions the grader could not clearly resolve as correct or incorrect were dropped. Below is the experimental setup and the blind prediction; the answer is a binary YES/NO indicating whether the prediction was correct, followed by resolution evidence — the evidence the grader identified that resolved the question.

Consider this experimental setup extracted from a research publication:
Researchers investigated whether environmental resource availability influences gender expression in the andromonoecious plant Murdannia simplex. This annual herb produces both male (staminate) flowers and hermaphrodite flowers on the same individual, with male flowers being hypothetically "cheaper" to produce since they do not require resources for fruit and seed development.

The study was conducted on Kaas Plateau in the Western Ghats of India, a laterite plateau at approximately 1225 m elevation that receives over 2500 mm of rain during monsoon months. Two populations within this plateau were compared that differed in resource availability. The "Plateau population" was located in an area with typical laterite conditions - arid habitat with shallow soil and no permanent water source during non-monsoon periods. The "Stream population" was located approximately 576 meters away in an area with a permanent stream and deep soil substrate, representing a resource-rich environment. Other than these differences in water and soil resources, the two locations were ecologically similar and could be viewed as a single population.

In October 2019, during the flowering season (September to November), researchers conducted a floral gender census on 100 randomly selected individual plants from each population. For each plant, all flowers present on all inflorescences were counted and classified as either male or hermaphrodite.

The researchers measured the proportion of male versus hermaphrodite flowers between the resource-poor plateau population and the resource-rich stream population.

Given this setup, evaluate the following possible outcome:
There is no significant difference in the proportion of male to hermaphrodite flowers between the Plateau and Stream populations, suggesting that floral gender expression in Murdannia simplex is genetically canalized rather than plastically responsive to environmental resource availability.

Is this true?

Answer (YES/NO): NO